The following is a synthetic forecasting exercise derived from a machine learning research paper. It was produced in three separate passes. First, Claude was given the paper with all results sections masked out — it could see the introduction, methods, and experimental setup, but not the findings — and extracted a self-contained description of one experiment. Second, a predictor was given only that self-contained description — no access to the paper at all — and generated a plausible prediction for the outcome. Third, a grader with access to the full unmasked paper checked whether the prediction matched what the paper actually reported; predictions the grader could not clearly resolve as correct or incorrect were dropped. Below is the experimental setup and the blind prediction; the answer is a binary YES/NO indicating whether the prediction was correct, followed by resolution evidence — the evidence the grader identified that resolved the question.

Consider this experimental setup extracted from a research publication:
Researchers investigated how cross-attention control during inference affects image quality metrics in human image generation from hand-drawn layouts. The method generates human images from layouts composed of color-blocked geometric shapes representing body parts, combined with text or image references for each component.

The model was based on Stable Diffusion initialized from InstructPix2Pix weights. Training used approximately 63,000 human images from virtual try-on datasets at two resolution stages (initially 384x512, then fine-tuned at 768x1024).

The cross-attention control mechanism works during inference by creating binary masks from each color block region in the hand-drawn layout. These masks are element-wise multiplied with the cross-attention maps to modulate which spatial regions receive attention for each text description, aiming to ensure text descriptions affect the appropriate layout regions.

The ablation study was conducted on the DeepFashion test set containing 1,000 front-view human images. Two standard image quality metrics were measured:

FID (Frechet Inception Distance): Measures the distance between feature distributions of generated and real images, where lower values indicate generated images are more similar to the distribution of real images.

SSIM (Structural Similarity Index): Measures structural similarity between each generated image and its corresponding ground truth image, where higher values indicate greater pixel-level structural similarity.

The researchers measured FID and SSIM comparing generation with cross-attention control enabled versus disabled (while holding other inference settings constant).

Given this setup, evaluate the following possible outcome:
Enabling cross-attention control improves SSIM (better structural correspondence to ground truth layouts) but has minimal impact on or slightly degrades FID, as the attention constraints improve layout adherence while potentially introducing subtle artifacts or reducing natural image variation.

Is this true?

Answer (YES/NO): NO